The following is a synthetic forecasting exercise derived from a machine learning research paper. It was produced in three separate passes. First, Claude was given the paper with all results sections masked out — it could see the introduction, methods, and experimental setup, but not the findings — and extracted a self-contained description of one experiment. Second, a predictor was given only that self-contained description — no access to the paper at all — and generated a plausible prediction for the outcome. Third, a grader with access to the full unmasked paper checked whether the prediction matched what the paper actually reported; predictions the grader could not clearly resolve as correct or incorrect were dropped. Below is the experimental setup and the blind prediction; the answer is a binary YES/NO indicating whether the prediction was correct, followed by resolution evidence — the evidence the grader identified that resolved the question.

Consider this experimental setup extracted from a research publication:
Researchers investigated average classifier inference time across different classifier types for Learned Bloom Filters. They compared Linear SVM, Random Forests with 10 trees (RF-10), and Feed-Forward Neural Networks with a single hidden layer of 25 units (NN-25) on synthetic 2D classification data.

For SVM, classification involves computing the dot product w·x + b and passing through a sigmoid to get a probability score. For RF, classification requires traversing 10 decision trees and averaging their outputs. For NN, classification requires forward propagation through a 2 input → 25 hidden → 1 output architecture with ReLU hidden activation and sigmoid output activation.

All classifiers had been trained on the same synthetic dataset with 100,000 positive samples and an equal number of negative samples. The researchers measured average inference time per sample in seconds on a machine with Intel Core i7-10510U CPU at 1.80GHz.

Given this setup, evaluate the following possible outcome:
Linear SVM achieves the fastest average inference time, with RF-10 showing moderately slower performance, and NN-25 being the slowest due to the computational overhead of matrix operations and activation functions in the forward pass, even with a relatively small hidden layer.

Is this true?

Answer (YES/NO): YES